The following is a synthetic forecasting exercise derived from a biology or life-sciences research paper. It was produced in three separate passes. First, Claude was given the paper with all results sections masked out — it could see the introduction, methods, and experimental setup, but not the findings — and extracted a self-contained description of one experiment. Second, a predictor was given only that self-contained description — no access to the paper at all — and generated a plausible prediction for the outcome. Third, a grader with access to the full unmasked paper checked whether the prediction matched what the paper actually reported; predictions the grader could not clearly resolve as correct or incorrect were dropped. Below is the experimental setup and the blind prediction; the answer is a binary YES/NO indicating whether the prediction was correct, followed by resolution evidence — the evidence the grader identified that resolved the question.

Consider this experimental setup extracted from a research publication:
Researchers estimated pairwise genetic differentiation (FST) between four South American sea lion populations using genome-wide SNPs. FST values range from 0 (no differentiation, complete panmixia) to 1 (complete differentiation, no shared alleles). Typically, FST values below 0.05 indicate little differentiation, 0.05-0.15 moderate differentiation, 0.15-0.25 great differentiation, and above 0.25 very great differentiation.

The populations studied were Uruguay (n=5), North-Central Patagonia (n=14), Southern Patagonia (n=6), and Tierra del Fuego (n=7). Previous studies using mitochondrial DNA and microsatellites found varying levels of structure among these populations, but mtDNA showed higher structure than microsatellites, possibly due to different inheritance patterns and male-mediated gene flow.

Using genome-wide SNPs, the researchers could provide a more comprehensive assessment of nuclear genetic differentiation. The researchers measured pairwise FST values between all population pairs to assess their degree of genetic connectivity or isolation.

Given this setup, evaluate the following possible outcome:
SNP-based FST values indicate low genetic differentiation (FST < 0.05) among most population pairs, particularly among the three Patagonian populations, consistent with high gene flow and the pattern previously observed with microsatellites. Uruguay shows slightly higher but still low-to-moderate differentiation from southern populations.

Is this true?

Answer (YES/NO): NO